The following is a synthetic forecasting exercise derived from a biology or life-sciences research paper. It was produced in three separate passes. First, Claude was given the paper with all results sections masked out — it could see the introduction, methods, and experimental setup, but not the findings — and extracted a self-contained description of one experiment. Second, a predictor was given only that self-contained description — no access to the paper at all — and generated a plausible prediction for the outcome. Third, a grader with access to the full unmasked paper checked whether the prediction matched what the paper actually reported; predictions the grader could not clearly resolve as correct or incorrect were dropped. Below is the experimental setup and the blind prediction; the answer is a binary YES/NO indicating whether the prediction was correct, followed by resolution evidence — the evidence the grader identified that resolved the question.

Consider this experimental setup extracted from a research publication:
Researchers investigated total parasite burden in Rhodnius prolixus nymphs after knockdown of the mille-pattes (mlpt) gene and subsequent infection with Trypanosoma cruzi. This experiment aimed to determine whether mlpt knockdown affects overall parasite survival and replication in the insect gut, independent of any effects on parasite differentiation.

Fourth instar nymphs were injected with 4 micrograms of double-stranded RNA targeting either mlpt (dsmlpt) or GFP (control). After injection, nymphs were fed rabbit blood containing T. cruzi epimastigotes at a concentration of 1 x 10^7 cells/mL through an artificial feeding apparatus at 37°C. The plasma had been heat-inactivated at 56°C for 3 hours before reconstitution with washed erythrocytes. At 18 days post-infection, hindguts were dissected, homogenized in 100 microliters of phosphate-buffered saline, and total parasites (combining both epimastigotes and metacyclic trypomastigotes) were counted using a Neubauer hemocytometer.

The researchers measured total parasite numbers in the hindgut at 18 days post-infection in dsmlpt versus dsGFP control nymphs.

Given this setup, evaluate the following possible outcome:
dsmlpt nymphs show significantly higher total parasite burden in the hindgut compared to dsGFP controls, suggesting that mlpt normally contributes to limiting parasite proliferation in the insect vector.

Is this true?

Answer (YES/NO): NO